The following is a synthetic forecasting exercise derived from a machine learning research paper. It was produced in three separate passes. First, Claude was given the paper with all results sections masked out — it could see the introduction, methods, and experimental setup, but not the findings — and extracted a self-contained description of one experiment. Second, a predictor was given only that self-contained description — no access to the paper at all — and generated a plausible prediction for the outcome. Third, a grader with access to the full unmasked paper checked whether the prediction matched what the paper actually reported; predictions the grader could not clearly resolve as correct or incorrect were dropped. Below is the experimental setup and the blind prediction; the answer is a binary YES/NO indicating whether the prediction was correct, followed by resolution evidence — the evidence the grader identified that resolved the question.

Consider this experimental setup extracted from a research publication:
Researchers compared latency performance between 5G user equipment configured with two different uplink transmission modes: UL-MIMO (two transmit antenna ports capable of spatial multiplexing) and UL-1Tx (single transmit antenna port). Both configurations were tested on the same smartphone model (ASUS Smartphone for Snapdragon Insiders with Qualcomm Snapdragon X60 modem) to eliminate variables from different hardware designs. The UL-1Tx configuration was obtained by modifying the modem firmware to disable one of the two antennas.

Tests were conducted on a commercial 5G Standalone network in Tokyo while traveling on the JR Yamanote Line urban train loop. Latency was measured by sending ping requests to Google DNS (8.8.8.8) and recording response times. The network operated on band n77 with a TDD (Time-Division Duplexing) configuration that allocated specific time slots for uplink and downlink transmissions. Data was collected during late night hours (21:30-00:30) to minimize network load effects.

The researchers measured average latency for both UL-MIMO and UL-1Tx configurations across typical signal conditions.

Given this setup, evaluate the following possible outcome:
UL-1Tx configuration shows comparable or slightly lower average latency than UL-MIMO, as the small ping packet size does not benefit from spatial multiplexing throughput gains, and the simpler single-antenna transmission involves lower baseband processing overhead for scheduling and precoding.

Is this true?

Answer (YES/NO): YES